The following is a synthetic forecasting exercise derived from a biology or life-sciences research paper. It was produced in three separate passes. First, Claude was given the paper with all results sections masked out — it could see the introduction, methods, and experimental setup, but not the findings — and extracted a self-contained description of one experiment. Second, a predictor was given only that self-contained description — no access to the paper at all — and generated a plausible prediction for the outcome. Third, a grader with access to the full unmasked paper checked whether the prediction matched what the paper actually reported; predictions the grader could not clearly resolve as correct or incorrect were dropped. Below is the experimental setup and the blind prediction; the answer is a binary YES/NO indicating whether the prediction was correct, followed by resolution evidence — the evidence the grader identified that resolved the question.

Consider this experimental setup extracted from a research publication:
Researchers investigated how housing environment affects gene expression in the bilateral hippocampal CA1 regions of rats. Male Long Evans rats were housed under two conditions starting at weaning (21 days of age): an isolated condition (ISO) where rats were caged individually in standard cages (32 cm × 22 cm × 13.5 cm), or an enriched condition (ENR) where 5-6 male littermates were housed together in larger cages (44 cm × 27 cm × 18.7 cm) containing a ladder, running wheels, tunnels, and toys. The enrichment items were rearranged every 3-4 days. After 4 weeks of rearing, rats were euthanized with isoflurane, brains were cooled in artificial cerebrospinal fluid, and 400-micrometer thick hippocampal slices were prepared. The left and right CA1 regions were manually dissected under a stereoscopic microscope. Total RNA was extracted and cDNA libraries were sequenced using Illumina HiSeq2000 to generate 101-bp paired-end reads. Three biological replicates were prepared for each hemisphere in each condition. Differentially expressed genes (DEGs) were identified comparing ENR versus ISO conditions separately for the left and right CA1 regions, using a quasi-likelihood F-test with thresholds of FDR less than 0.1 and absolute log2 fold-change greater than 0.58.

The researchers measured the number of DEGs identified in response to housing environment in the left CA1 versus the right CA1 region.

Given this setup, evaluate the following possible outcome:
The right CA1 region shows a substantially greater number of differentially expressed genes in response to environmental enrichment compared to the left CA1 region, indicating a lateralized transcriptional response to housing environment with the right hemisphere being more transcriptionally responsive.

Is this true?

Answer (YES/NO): NO